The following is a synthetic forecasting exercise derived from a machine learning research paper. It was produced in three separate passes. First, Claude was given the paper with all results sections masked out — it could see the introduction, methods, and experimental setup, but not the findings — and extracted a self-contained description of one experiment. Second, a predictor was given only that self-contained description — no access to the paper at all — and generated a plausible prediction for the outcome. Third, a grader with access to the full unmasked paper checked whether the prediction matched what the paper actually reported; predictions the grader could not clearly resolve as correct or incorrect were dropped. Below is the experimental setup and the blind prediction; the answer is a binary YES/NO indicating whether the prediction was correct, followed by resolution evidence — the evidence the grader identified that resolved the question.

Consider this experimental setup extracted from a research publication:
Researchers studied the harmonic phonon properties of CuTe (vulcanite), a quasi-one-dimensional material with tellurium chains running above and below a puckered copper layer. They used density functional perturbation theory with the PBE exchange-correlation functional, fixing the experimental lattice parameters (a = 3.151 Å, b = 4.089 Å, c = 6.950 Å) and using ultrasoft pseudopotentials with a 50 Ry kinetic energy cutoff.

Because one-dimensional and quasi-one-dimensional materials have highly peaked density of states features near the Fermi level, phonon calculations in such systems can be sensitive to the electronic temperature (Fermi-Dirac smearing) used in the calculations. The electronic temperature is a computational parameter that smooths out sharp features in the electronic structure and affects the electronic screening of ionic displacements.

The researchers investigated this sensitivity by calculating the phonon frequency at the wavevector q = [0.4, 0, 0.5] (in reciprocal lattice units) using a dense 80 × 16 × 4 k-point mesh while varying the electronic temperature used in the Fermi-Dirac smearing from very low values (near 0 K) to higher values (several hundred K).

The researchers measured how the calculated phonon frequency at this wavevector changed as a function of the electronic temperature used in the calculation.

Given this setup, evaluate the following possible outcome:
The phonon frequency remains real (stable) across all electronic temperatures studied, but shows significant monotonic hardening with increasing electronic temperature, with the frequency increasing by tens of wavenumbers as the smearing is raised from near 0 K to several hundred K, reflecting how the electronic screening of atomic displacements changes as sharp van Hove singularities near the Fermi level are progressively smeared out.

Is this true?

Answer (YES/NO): NO